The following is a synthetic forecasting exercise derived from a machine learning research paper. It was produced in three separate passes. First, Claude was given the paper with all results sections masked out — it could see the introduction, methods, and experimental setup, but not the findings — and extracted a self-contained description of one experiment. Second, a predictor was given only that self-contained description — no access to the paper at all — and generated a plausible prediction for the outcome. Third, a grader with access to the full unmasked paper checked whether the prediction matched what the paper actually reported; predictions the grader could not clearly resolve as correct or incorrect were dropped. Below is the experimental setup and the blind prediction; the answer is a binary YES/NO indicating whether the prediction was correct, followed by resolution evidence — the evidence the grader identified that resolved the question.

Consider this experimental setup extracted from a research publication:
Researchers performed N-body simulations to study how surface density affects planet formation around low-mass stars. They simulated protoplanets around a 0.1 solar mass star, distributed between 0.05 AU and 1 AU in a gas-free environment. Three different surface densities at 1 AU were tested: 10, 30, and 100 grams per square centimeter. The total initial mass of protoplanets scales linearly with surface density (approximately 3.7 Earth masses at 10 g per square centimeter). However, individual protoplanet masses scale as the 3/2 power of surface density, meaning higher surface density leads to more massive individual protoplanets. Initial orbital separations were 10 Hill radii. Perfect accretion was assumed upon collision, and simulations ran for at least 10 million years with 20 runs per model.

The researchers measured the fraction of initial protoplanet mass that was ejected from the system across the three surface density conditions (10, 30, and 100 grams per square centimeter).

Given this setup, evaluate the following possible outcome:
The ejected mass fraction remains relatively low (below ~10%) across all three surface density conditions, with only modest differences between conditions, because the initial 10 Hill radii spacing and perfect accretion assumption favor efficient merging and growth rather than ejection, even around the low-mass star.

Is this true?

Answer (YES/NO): NO